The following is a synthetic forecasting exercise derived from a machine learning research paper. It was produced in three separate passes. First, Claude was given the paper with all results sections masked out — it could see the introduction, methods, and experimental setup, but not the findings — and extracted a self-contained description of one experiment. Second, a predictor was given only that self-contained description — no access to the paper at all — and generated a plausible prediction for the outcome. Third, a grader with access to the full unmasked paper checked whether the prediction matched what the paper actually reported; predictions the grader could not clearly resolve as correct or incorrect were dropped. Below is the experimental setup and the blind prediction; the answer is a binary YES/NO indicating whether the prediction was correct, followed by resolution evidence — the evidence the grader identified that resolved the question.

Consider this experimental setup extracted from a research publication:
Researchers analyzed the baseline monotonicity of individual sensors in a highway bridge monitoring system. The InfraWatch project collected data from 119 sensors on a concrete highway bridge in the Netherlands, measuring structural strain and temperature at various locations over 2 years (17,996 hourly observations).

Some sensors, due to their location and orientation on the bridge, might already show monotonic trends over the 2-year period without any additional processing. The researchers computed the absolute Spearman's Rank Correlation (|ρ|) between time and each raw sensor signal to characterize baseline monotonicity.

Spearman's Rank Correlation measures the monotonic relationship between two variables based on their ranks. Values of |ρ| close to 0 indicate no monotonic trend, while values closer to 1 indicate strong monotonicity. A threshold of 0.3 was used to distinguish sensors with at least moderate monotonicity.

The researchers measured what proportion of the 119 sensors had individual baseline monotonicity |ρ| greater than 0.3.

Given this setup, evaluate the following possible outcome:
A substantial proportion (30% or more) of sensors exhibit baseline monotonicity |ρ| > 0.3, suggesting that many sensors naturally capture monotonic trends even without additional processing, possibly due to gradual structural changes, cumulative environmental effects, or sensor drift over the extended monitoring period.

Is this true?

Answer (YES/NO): YES